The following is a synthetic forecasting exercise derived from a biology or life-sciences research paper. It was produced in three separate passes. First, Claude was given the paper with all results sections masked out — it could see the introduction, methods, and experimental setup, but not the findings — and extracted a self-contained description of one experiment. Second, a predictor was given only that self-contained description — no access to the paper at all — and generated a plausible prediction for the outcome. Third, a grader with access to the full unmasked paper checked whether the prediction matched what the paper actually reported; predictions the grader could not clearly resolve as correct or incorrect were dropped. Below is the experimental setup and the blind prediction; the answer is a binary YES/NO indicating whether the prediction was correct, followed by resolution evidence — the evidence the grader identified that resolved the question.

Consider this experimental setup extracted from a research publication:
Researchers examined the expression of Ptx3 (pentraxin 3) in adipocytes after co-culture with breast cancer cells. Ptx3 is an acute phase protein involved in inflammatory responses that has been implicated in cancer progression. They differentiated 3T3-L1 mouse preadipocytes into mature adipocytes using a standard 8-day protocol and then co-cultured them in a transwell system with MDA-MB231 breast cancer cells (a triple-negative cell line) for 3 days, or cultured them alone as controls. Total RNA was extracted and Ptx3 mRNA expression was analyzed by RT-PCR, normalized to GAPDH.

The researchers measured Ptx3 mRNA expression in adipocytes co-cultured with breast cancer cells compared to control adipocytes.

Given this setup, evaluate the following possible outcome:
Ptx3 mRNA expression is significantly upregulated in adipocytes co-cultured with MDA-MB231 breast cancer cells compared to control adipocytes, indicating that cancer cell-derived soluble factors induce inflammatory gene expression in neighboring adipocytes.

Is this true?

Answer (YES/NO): YES